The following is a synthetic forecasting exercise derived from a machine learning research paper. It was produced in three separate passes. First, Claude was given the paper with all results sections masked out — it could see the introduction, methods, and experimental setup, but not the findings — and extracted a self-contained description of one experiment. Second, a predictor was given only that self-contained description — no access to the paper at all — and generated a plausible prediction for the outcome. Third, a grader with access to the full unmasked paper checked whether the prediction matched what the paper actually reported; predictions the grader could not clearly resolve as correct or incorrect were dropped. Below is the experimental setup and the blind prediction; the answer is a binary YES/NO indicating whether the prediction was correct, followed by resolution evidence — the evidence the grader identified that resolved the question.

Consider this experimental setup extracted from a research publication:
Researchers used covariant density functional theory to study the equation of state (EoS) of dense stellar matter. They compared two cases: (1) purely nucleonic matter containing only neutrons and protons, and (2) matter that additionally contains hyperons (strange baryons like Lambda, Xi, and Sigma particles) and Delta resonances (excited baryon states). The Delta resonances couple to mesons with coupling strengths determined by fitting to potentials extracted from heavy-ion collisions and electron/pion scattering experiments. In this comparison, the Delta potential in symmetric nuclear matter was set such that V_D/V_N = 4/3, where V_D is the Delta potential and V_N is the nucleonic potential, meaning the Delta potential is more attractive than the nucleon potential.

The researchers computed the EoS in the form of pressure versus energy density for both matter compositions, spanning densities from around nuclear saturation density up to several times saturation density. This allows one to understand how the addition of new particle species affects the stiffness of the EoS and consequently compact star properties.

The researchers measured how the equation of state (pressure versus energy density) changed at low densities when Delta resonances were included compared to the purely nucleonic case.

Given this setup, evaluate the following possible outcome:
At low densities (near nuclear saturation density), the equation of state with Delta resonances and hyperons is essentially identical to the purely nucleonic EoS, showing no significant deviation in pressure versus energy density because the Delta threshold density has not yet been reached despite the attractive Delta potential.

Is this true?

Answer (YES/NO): NO